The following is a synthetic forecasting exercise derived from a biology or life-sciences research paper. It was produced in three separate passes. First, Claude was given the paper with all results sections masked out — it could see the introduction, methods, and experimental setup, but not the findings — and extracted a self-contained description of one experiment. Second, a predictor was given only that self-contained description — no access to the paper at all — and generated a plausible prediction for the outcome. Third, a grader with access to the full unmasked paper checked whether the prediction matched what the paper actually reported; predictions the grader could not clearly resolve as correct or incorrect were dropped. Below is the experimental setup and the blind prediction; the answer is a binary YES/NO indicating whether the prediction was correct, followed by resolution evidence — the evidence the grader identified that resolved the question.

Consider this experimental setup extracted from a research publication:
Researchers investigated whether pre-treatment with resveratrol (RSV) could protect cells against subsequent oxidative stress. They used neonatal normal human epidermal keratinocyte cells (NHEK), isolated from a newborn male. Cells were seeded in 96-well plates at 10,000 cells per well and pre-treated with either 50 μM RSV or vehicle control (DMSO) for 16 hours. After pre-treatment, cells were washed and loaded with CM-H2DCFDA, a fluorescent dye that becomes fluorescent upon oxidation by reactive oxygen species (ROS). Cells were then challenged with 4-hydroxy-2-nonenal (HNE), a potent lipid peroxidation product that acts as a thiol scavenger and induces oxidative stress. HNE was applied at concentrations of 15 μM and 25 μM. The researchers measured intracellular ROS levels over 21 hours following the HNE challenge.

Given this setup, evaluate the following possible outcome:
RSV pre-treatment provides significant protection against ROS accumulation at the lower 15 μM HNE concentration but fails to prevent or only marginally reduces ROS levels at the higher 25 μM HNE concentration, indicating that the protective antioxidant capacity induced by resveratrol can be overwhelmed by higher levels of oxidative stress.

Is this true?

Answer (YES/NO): YES